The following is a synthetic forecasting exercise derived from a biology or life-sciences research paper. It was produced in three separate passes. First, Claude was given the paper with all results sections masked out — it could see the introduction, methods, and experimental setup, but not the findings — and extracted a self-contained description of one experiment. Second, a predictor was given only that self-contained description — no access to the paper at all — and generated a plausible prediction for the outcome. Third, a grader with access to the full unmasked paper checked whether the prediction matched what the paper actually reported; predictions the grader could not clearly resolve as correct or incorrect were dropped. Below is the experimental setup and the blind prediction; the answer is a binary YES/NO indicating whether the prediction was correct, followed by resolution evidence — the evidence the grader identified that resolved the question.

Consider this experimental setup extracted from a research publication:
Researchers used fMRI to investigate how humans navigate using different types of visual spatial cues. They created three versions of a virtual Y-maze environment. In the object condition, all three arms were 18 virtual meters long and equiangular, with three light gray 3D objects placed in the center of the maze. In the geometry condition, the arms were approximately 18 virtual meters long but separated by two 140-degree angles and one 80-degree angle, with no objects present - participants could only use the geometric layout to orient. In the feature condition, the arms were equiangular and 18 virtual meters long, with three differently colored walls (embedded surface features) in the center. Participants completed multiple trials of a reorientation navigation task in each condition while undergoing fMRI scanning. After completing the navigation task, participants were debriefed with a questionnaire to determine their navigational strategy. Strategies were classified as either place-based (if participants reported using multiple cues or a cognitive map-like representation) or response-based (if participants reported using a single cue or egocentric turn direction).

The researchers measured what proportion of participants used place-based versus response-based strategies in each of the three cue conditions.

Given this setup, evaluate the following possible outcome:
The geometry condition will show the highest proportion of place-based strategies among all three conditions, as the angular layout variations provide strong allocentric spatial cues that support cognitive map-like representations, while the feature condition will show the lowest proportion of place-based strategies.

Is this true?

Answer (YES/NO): NO